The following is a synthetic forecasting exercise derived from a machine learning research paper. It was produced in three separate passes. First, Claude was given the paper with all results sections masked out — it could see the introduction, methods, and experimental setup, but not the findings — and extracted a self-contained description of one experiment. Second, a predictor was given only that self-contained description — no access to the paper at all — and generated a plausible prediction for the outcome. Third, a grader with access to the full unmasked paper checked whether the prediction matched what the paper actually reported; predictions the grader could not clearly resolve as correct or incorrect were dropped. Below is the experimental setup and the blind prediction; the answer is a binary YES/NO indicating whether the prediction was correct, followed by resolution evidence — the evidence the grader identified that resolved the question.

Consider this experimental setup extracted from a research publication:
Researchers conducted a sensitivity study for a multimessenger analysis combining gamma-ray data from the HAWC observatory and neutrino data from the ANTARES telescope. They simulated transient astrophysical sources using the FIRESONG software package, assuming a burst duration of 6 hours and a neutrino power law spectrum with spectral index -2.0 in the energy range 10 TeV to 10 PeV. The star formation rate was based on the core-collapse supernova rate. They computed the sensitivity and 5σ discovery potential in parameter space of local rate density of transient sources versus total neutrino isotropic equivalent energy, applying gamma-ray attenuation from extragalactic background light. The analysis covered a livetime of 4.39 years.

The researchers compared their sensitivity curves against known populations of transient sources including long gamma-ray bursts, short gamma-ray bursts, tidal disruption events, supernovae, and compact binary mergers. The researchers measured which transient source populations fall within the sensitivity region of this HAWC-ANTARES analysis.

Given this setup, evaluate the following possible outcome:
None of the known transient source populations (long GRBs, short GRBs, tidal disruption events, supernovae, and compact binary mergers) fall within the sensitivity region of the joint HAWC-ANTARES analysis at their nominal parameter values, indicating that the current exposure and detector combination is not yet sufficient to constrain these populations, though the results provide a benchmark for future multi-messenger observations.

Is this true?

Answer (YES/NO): NO